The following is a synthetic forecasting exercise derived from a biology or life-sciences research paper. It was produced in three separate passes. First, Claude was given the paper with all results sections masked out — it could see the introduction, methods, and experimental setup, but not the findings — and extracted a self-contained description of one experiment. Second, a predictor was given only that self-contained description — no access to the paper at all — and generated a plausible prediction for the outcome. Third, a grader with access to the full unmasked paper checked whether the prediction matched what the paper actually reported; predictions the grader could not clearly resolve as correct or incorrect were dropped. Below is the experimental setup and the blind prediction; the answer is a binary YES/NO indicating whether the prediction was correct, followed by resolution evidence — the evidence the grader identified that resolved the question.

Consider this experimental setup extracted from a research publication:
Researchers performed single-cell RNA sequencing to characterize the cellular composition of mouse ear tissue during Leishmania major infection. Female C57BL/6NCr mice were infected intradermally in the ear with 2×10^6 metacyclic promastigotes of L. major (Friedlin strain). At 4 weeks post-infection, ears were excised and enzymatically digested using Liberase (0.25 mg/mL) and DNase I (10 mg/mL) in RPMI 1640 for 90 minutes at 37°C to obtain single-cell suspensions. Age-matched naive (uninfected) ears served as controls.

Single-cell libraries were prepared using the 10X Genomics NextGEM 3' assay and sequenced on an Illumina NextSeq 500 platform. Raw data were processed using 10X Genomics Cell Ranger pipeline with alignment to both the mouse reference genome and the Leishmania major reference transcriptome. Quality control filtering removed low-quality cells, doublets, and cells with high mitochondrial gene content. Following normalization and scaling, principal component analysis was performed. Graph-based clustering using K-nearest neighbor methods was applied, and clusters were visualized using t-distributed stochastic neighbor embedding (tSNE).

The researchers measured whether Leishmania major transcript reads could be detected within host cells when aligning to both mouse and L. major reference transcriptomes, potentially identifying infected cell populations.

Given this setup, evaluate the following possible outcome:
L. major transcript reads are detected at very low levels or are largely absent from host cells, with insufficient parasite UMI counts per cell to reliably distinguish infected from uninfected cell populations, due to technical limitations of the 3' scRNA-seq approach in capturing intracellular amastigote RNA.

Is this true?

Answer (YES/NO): NO